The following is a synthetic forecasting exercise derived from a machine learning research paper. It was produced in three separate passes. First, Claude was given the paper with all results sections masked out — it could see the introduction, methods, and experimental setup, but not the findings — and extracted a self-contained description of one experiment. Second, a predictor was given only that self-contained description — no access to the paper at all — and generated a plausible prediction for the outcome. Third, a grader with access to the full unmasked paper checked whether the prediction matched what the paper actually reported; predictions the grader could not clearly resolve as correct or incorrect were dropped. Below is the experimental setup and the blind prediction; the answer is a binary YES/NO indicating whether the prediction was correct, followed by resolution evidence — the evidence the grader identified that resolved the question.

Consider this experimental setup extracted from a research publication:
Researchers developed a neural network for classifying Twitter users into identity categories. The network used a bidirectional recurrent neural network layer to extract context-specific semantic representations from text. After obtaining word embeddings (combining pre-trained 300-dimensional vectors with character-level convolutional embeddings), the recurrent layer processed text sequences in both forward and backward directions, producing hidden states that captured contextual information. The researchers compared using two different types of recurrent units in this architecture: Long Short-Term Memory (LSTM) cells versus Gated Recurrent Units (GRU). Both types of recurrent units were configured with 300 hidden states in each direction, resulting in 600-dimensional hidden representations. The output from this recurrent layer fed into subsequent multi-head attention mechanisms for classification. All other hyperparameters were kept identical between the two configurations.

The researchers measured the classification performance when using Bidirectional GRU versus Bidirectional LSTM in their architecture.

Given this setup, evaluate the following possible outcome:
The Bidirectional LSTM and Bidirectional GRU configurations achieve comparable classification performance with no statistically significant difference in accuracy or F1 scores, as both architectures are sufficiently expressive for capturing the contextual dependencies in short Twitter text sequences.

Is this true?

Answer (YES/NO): NO